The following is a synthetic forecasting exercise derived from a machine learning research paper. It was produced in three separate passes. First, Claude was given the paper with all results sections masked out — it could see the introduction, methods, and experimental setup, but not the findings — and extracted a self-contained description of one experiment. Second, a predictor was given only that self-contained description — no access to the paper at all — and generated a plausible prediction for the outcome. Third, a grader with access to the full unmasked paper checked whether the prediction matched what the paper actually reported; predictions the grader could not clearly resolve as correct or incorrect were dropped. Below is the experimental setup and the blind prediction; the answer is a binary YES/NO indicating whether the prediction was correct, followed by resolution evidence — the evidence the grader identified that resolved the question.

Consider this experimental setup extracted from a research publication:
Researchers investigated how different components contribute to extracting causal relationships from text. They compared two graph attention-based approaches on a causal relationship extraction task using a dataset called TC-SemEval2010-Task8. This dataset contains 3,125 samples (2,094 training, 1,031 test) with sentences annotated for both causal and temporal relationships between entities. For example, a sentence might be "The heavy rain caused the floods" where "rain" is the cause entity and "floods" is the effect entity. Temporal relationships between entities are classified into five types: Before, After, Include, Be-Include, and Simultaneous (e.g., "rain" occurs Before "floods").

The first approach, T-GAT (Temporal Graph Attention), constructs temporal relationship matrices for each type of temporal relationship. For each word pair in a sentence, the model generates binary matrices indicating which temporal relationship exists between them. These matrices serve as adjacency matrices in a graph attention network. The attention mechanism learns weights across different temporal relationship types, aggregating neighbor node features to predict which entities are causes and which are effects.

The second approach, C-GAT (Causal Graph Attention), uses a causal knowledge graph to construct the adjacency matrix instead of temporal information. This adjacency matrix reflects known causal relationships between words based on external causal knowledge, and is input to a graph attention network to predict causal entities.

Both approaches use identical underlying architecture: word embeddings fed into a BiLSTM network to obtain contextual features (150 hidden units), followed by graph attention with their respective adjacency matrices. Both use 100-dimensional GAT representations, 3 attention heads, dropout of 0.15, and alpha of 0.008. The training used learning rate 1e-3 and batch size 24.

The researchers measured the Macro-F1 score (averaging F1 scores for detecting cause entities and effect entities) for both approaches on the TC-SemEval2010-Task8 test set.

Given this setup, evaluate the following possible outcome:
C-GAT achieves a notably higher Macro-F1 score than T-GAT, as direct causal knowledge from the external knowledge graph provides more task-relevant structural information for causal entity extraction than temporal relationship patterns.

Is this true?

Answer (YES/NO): NO